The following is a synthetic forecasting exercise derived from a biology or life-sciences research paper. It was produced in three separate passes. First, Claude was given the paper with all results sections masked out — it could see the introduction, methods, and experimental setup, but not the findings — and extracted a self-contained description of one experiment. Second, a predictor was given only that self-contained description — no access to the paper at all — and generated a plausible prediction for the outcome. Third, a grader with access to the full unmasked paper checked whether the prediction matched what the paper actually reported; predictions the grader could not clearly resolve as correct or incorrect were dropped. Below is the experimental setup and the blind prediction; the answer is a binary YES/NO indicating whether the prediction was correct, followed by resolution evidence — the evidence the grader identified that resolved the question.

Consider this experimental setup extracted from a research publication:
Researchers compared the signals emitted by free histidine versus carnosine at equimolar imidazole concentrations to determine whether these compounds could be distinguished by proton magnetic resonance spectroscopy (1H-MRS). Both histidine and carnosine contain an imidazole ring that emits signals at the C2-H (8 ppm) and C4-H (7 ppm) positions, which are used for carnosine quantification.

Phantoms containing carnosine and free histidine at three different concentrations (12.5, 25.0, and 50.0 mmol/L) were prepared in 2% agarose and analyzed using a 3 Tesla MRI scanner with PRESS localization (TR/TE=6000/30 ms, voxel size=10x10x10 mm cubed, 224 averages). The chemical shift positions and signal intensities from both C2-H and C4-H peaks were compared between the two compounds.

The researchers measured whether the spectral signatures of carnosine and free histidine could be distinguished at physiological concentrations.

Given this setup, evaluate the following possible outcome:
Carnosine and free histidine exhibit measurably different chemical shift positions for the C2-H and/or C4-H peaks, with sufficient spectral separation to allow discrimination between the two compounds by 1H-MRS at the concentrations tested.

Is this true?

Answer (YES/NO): NO